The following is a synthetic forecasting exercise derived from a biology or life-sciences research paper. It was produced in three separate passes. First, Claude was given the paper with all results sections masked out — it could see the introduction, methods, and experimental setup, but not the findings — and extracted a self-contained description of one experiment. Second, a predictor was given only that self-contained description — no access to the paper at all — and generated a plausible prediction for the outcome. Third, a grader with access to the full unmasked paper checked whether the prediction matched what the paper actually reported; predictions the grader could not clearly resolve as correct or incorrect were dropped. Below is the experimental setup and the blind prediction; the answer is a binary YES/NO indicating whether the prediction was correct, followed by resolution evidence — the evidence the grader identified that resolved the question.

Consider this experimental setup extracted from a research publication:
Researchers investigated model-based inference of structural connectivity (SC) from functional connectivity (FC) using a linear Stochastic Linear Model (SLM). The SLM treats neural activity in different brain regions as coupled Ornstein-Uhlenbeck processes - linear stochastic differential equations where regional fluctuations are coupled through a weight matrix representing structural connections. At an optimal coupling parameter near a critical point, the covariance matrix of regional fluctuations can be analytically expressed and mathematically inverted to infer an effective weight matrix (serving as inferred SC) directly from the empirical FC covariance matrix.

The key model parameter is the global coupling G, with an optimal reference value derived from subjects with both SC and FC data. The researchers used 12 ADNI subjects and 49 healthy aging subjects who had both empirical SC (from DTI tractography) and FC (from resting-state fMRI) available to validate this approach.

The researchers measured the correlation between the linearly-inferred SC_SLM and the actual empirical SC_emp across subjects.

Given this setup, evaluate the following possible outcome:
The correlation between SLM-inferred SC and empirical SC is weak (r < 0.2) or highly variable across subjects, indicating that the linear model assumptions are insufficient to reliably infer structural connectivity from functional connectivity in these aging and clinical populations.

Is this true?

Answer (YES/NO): NO